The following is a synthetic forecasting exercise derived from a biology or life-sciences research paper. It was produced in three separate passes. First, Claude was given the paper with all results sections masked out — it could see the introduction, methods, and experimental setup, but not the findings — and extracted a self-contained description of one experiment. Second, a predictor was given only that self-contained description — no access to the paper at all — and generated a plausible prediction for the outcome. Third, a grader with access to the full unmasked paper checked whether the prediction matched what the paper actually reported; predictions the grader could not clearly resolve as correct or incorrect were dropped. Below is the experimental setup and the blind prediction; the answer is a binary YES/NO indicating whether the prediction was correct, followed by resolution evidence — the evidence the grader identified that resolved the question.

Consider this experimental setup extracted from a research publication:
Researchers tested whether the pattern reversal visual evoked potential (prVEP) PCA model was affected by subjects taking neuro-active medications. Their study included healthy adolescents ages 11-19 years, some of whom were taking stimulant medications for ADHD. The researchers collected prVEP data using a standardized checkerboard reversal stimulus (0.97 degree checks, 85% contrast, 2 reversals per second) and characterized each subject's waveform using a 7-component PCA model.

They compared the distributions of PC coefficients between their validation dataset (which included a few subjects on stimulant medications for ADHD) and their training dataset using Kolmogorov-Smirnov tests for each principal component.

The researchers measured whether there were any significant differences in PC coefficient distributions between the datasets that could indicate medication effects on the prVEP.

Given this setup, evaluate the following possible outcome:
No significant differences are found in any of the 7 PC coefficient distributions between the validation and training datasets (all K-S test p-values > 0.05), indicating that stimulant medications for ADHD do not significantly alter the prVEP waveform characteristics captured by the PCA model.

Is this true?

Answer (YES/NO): YES